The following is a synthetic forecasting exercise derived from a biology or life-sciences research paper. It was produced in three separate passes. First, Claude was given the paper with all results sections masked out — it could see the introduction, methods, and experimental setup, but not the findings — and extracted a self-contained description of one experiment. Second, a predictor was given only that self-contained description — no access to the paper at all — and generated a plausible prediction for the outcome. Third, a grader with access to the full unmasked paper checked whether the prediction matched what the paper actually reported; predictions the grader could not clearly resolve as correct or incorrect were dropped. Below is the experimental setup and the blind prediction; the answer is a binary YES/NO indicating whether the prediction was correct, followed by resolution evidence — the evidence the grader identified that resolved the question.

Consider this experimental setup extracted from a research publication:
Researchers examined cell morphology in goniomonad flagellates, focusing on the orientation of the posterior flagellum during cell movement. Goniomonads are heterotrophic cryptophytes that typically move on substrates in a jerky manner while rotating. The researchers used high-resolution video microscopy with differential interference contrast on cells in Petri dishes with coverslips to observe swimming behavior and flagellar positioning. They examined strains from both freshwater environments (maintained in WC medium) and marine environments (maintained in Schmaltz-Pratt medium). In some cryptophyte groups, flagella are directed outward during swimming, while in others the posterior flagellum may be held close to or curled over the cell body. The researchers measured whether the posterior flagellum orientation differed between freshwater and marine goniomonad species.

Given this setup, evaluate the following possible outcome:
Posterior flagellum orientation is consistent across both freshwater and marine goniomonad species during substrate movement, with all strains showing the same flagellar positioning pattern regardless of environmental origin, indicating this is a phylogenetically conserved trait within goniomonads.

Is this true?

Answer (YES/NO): NO